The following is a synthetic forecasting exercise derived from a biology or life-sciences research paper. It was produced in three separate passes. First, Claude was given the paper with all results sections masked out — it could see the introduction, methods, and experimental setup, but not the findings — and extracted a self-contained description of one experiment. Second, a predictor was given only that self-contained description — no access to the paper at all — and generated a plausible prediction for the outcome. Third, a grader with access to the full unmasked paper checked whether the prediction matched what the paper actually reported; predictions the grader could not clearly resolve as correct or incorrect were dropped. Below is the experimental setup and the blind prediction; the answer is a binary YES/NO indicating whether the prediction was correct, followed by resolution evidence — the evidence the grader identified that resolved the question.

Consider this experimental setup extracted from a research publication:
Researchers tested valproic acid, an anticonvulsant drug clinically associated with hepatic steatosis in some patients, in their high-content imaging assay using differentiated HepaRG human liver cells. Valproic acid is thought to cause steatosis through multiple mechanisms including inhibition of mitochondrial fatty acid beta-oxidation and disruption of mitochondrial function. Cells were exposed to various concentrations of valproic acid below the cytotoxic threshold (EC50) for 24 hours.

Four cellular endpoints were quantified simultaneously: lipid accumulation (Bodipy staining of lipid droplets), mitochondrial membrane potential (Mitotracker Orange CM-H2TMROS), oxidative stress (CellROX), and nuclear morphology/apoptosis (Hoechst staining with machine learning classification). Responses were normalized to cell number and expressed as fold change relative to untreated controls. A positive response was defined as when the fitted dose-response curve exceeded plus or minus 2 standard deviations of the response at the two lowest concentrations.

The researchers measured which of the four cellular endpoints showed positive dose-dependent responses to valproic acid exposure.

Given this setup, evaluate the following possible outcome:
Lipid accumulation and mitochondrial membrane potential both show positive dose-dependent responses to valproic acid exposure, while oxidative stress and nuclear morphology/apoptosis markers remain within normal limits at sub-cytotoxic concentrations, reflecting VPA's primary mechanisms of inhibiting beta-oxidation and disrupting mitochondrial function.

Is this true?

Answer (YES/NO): NO